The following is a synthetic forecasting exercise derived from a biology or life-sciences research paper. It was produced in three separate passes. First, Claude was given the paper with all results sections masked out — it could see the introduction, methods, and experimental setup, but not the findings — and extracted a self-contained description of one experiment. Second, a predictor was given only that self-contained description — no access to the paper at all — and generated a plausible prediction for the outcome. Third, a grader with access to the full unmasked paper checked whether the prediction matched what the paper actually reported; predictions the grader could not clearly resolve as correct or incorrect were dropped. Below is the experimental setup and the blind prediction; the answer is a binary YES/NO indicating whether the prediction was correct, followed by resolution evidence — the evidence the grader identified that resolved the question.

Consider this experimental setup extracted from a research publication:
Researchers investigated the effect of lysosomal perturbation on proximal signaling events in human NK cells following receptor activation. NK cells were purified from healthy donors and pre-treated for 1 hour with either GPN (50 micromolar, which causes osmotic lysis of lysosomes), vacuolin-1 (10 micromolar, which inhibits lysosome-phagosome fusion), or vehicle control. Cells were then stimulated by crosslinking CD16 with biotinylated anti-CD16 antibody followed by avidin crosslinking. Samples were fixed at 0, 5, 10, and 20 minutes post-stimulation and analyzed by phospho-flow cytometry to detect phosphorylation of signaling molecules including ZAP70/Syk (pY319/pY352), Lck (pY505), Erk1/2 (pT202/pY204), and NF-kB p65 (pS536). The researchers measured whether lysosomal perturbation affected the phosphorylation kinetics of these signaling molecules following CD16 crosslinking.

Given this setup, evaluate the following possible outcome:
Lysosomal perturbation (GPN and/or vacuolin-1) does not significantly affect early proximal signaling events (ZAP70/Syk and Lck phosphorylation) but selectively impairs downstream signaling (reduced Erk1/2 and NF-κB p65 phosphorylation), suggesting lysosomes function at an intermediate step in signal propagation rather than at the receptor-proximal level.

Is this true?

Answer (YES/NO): NO